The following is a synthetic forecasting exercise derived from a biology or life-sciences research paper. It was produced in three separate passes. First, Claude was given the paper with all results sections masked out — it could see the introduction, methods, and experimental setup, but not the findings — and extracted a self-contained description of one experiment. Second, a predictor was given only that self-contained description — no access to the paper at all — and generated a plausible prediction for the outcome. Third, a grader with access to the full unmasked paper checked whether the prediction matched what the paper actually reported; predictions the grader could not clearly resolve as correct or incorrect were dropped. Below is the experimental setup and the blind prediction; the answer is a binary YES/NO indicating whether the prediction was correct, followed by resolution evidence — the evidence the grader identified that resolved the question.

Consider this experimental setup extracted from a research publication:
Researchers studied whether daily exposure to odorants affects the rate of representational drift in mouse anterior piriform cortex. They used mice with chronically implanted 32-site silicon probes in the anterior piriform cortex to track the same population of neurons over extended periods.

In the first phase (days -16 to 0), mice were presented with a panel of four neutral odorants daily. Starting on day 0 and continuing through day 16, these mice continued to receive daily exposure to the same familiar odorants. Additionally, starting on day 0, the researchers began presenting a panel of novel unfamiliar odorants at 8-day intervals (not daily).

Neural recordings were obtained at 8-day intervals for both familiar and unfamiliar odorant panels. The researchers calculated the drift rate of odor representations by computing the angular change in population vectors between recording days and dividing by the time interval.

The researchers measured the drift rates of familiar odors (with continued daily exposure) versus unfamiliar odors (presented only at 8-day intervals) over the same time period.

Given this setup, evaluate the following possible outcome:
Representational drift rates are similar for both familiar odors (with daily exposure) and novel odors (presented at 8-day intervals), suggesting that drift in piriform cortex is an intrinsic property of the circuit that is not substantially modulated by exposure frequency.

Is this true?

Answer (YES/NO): NO